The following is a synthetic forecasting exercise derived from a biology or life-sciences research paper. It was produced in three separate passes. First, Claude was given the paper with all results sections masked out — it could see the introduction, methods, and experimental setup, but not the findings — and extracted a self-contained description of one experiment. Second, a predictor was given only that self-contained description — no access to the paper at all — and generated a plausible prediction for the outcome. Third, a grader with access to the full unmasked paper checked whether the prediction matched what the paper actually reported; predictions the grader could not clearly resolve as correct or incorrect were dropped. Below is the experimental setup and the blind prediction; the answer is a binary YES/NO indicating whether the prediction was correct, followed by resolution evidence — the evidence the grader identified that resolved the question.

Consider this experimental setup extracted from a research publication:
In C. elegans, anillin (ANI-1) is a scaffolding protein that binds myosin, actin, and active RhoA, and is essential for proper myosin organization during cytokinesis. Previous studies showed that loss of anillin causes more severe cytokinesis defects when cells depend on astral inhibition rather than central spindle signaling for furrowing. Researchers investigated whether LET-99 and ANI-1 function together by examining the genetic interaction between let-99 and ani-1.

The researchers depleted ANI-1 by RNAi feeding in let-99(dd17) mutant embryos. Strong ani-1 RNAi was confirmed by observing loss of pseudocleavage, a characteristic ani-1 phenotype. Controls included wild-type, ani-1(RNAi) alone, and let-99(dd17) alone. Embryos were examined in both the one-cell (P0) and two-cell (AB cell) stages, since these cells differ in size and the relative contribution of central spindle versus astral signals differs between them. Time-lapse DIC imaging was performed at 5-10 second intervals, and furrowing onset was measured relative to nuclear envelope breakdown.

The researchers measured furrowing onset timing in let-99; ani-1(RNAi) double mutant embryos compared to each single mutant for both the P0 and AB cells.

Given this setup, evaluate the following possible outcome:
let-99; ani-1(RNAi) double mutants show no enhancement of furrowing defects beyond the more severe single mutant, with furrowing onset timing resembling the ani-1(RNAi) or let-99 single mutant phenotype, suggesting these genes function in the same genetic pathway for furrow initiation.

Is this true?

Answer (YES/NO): NO